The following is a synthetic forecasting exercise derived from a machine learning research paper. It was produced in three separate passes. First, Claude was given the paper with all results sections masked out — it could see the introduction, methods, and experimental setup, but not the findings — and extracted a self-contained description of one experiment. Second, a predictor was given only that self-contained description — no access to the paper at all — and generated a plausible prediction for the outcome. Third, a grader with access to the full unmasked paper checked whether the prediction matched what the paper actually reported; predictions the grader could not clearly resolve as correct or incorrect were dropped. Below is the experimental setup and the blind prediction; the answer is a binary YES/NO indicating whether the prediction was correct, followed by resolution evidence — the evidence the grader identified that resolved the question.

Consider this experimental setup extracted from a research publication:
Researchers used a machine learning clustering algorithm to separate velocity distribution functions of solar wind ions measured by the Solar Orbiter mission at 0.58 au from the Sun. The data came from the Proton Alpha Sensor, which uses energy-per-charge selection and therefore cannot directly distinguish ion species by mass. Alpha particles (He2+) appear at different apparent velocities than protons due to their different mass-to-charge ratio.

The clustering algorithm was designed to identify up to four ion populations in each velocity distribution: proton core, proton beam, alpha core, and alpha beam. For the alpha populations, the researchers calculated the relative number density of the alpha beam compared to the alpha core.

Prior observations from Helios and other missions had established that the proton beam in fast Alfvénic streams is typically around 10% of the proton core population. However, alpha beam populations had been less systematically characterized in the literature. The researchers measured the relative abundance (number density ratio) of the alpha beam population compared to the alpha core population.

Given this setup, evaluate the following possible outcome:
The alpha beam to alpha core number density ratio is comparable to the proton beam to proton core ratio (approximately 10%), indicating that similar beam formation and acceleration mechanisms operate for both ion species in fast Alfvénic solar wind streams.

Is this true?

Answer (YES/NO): NO